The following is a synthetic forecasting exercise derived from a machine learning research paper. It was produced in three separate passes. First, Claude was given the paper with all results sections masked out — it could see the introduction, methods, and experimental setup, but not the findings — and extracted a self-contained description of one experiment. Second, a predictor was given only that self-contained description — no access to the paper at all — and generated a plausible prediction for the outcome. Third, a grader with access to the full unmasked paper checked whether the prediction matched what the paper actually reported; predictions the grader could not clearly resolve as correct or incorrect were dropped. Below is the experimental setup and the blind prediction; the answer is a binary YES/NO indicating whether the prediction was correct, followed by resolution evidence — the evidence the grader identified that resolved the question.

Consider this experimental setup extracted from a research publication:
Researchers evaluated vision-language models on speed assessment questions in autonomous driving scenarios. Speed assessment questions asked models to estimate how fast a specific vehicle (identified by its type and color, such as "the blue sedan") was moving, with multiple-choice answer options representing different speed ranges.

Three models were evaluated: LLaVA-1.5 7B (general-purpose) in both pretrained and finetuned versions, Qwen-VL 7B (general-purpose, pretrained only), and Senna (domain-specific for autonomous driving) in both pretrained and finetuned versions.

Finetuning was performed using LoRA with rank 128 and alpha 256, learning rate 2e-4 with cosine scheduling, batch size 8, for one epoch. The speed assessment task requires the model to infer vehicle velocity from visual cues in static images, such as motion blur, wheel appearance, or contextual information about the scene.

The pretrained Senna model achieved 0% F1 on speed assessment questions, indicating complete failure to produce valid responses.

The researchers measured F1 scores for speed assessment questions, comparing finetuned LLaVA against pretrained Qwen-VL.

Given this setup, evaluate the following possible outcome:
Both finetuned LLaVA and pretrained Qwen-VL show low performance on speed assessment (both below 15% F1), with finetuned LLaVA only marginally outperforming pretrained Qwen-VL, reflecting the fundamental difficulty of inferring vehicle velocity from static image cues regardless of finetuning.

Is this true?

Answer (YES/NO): NO